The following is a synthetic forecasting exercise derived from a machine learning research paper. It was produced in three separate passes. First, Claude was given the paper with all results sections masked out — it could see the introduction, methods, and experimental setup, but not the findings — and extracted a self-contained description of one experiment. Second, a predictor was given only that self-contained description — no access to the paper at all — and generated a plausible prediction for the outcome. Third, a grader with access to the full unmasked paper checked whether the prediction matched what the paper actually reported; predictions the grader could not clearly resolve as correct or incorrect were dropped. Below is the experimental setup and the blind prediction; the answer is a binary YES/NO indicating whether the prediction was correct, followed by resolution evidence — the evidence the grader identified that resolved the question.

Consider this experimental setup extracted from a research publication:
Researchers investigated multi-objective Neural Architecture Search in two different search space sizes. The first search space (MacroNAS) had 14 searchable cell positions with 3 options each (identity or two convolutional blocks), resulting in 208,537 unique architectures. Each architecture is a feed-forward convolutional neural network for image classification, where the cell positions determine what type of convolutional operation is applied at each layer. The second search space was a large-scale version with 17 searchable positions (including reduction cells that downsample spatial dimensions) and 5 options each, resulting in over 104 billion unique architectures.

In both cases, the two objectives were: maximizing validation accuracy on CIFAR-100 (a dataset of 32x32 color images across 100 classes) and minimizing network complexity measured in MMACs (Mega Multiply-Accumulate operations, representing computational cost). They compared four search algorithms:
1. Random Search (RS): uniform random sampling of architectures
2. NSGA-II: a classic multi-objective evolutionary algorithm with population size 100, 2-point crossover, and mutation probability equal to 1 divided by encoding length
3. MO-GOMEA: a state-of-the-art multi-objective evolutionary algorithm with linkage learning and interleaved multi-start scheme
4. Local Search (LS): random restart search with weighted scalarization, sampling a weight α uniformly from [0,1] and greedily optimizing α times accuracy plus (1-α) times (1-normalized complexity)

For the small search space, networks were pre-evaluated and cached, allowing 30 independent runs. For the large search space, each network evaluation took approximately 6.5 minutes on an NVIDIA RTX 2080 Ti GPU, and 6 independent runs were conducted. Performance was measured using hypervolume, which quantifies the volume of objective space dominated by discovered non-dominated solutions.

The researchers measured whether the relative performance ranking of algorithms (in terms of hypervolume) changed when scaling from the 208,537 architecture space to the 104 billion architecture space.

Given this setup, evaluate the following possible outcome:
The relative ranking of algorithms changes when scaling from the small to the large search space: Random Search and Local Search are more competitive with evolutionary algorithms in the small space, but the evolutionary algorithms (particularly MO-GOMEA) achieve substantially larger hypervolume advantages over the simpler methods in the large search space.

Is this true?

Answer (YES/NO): NO